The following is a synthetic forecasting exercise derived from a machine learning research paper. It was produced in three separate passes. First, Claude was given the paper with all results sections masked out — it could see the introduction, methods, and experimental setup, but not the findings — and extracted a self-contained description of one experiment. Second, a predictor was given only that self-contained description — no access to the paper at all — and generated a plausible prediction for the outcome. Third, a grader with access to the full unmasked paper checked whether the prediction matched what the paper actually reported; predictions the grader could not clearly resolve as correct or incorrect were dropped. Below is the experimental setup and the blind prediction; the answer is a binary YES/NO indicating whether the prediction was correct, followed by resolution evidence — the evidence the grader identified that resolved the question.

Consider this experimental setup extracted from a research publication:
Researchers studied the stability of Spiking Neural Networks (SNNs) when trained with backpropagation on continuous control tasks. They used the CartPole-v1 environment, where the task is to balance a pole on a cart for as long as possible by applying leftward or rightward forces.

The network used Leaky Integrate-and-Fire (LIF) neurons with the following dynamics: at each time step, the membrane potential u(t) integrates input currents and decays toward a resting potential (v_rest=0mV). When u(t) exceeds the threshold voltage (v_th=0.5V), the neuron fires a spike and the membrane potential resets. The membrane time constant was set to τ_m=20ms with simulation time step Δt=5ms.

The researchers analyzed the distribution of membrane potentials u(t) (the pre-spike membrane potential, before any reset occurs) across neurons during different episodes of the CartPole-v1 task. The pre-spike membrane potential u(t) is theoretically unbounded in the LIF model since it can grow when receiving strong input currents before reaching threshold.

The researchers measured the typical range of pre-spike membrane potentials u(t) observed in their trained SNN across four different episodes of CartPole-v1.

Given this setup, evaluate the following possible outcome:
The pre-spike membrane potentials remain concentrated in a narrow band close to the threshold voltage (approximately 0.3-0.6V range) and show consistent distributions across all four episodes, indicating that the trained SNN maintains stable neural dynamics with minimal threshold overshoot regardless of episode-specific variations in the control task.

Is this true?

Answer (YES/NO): NO